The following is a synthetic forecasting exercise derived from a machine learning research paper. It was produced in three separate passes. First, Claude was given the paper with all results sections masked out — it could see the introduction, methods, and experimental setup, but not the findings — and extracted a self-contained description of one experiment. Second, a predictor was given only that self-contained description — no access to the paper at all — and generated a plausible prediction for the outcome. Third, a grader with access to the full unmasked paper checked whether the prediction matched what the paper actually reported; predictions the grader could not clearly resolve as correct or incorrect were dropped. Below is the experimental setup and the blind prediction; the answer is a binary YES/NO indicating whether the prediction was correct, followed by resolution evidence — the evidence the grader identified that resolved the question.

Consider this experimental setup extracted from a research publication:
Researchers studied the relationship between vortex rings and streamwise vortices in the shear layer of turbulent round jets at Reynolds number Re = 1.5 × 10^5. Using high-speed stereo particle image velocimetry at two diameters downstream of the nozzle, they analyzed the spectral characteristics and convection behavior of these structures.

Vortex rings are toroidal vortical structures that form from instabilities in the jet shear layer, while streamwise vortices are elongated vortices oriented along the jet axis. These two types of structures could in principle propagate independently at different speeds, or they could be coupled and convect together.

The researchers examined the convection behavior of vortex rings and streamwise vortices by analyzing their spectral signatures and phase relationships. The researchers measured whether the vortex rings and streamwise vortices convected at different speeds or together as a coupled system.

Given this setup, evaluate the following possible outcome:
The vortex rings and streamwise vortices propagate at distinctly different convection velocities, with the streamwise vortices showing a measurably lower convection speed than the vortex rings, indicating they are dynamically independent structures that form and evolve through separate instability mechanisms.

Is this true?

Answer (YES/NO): NO